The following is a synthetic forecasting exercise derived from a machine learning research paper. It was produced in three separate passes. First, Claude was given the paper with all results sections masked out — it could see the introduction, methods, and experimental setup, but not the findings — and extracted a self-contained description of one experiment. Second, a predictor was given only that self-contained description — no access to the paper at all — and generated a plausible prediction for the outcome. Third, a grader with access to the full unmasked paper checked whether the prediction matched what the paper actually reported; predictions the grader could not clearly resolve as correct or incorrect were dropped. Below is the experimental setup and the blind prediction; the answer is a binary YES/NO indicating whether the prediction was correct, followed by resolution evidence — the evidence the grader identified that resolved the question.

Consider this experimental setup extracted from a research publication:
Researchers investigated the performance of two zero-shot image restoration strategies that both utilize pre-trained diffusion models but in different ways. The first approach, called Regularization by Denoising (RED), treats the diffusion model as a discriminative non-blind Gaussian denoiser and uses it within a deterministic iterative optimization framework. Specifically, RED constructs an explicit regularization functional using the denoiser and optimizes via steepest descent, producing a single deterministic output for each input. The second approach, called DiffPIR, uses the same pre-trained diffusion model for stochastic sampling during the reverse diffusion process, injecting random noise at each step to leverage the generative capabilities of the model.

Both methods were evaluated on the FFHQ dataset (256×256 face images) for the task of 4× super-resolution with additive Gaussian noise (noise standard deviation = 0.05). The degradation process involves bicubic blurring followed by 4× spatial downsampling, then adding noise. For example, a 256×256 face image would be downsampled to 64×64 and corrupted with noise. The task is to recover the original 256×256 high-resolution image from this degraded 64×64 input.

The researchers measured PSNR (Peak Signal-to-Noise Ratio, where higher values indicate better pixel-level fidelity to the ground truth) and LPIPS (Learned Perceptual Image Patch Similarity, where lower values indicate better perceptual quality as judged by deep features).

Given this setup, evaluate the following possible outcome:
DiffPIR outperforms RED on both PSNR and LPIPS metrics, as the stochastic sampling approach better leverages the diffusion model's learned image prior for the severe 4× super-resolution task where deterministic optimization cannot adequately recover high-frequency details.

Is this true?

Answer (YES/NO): NO